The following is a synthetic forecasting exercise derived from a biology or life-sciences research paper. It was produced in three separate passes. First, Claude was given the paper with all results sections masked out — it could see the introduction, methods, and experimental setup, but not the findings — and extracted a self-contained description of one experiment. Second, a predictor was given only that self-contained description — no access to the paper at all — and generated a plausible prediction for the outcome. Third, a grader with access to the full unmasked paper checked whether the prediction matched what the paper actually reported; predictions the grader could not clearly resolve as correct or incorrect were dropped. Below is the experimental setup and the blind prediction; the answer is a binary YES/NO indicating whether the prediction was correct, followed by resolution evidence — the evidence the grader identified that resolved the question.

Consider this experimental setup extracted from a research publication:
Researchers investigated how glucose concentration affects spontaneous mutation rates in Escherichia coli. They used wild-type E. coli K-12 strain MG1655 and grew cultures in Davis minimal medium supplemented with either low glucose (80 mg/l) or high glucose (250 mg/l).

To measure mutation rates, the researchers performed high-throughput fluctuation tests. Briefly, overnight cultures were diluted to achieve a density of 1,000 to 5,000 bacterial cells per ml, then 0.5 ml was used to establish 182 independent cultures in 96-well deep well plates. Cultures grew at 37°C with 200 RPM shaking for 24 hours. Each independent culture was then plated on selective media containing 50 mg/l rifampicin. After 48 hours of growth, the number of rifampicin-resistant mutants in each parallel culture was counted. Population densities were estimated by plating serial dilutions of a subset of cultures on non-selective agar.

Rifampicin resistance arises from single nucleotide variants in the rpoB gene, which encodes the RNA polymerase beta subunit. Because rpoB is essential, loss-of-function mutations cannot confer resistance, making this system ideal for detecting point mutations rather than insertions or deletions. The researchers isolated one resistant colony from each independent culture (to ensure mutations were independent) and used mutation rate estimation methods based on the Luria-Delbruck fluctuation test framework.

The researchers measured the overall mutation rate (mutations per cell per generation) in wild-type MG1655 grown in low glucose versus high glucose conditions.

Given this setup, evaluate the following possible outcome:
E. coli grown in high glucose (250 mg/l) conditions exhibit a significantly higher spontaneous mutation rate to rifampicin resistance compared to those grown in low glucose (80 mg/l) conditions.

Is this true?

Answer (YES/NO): NO